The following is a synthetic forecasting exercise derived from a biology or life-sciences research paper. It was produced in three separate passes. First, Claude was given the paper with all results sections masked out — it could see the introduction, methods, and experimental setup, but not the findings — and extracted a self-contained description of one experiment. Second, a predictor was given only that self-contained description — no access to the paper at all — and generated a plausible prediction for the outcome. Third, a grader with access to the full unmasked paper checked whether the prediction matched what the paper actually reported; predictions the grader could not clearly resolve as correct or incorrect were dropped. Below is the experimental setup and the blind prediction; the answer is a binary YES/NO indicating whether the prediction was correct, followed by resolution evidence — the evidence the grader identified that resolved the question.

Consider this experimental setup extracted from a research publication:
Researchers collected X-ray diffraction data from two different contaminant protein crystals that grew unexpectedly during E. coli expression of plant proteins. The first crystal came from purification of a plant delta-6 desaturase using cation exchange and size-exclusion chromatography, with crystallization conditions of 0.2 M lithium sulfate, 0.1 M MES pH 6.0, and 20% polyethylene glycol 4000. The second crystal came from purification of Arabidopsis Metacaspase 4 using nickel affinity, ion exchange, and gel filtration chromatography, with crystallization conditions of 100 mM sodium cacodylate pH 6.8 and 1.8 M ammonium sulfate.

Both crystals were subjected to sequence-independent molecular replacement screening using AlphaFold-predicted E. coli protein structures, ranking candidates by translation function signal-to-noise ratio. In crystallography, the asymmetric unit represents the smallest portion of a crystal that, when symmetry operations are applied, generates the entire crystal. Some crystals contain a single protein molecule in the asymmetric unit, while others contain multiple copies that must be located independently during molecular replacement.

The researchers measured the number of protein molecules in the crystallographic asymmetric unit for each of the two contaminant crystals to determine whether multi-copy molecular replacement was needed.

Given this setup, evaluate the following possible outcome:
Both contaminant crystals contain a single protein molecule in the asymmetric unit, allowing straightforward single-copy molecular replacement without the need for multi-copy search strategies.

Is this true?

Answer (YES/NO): NO